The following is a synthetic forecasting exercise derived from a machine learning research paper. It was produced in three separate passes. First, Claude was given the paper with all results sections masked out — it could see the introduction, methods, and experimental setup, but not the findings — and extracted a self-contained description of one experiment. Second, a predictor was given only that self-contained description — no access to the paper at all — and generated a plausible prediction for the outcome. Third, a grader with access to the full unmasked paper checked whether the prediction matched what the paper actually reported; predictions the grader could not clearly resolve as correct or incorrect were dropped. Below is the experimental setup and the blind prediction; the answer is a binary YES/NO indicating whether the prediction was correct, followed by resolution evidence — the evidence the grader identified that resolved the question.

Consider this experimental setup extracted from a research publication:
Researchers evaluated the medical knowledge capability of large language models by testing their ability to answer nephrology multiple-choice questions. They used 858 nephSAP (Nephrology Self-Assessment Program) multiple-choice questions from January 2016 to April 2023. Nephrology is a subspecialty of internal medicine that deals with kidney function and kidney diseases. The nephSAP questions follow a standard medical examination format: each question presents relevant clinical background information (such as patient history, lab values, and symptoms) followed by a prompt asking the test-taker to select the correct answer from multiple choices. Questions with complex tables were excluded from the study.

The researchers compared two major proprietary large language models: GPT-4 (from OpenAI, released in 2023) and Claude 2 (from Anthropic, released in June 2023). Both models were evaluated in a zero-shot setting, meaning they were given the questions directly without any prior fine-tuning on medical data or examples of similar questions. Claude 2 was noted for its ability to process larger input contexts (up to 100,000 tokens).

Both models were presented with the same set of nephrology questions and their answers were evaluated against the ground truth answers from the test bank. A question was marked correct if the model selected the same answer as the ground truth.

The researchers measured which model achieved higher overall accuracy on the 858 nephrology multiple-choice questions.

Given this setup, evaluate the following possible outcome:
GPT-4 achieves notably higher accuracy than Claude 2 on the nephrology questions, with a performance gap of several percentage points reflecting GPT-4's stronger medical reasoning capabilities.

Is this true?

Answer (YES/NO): YES